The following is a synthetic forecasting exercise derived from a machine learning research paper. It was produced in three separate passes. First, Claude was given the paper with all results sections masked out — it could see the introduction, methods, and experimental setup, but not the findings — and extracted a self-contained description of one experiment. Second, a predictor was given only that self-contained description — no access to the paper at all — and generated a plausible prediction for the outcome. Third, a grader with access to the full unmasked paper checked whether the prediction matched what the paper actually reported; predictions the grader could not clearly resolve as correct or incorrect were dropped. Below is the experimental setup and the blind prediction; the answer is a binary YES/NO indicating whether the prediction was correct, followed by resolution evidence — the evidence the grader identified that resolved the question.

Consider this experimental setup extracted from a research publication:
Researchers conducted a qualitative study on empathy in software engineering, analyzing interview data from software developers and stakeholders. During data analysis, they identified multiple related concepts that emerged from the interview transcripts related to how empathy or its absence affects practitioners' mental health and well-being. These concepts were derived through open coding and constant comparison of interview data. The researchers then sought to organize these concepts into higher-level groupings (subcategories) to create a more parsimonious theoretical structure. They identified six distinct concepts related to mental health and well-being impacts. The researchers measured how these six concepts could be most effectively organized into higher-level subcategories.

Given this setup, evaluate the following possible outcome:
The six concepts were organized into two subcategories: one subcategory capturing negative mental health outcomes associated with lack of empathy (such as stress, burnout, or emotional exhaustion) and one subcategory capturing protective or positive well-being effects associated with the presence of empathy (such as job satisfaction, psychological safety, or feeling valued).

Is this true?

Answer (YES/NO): NO